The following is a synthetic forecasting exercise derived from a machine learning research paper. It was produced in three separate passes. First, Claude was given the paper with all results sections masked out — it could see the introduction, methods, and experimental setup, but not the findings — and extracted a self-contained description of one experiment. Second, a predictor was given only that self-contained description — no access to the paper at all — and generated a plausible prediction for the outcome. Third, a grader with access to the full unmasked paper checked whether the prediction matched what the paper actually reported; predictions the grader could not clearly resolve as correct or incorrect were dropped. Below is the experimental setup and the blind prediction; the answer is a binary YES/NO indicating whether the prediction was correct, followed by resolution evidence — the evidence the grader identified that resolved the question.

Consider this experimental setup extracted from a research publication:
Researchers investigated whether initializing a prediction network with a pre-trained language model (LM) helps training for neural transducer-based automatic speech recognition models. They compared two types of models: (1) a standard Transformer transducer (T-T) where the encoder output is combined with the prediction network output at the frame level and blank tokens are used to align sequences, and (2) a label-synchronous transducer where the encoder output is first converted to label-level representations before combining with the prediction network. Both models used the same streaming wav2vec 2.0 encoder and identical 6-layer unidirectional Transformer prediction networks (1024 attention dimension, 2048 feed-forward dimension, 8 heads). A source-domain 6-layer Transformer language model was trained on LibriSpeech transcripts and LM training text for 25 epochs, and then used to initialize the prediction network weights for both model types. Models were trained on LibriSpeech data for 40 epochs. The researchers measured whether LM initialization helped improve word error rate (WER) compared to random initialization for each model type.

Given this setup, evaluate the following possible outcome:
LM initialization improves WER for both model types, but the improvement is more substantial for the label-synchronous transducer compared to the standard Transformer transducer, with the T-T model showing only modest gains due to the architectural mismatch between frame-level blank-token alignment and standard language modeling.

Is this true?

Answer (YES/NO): NO